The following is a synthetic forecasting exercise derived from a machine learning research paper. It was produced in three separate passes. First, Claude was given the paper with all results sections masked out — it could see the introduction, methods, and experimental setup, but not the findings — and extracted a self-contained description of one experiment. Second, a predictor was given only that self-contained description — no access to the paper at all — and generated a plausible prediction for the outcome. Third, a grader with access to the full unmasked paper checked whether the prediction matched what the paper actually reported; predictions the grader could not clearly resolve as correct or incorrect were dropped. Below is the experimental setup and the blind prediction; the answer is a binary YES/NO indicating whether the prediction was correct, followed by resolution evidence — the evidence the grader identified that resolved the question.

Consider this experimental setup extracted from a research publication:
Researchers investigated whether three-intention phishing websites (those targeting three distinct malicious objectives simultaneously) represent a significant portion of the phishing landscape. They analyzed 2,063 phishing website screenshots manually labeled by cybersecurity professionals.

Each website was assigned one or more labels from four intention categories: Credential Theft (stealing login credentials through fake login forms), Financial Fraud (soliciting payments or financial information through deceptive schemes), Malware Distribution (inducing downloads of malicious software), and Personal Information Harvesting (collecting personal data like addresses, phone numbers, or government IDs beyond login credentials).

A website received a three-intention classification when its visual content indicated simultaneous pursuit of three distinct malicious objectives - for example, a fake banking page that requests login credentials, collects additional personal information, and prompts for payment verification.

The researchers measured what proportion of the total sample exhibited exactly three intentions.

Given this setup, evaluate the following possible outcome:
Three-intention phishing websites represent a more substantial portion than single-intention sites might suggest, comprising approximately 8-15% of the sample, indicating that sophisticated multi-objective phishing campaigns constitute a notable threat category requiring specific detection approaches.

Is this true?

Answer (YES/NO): NO